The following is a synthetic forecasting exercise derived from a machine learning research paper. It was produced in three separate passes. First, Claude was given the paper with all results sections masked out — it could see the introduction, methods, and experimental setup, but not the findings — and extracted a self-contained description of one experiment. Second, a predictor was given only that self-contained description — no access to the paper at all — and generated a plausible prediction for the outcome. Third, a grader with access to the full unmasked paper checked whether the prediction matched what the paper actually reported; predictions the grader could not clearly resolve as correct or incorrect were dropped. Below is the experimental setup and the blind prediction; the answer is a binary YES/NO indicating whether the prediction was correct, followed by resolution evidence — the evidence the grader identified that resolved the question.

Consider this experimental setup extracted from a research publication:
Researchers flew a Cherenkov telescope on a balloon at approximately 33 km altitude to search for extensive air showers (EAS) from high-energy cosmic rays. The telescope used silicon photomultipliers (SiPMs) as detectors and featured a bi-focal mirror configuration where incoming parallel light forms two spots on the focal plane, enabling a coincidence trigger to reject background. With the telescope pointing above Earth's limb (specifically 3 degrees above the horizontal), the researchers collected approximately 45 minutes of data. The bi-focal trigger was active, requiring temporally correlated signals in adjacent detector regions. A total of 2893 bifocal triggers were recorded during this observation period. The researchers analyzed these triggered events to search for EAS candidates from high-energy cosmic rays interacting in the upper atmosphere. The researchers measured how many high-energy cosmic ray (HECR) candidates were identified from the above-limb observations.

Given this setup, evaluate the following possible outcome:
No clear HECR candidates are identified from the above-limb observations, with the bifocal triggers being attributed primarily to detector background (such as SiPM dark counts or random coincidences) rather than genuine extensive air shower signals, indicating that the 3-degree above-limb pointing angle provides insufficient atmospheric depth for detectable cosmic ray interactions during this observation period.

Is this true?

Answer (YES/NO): NO